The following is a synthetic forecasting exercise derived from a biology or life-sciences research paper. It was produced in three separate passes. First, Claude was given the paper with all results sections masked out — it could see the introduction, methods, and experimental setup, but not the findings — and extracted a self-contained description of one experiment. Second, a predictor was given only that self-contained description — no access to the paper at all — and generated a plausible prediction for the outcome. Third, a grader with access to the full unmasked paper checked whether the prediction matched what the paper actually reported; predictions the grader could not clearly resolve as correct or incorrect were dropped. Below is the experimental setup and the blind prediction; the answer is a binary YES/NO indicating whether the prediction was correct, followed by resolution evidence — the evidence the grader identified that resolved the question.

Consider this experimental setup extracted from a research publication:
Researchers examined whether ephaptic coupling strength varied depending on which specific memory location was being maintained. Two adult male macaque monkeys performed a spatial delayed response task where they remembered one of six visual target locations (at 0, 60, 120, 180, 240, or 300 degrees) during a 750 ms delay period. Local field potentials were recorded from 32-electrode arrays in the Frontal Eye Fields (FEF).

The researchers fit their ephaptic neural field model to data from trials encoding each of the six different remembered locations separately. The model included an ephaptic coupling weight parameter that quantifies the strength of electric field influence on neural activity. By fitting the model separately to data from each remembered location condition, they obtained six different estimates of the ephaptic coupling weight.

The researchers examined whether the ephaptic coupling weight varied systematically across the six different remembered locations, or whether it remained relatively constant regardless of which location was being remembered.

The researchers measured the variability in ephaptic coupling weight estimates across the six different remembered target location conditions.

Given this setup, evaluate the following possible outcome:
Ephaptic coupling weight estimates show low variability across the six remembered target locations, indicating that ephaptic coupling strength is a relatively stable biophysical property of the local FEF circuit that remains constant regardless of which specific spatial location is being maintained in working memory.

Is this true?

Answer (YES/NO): NO